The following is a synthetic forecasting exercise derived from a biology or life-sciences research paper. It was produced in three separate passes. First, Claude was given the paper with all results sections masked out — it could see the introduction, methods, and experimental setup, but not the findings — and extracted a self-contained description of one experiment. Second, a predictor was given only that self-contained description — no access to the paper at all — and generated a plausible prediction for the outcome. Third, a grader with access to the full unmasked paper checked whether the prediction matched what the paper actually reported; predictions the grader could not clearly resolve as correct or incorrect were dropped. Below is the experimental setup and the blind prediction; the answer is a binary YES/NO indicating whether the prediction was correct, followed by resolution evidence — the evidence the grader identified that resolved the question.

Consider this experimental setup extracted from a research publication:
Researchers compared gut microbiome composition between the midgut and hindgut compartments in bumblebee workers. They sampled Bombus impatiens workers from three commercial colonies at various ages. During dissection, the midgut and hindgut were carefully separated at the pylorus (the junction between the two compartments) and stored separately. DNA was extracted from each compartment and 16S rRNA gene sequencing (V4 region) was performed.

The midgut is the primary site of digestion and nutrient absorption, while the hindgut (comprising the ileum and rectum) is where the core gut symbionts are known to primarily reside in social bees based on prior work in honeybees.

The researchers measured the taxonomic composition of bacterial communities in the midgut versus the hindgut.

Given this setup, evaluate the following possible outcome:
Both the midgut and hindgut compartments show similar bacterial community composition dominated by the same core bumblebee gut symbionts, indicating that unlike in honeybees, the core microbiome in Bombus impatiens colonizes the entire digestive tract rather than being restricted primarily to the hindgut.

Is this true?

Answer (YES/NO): NO